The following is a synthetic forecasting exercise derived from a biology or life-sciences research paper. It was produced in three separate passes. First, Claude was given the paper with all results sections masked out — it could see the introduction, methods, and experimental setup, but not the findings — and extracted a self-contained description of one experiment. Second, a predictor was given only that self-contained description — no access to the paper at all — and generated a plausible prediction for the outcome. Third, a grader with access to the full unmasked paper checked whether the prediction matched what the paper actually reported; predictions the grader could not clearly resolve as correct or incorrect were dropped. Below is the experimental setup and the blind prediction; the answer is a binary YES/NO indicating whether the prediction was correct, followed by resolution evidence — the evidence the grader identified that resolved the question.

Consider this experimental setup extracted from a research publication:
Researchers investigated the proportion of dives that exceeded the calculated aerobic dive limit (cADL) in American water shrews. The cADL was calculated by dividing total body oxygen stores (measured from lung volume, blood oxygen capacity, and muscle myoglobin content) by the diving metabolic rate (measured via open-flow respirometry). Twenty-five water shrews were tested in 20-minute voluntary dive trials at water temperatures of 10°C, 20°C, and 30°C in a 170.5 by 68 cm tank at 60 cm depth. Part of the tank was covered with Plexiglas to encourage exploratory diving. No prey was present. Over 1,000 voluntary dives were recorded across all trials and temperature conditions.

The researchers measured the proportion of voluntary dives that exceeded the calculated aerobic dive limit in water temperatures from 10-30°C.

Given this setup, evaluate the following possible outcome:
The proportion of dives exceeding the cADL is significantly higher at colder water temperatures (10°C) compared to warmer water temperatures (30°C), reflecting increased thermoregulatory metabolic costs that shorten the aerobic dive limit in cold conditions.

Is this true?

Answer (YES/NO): NO